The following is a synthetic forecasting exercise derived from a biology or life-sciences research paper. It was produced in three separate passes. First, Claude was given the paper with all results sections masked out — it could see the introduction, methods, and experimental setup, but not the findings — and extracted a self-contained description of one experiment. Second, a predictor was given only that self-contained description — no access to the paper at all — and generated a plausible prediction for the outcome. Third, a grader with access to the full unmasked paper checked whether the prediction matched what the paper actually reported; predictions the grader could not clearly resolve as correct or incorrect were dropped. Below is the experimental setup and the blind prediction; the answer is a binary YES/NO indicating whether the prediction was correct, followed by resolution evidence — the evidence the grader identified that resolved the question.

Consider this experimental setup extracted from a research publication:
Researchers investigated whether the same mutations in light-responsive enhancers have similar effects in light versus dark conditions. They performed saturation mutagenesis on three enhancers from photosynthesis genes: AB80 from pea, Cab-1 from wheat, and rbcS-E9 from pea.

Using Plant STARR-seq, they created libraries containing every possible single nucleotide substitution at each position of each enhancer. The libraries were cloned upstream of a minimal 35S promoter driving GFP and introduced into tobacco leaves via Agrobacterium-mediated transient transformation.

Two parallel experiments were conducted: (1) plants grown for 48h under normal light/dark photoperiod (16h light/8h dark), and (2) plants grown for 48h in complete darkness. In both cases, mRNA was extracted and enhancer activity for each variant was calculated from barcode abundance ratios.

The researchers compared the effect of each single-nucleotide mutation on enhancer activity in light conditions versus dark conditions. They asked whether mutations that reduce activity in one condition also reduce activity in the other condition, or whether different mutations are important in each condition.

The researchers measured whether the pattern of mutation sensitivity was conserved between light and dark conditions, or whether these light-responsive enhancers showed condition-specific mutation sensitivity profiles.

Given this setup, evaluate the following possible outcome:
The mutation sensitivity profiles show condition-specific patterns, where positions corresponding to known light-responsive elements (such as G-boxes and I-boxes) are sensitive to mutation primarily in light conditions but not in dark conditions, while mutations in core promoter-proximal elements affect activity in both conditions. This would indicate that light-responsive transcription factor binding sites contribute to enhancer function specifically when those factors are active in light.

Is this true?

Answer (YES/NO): NO